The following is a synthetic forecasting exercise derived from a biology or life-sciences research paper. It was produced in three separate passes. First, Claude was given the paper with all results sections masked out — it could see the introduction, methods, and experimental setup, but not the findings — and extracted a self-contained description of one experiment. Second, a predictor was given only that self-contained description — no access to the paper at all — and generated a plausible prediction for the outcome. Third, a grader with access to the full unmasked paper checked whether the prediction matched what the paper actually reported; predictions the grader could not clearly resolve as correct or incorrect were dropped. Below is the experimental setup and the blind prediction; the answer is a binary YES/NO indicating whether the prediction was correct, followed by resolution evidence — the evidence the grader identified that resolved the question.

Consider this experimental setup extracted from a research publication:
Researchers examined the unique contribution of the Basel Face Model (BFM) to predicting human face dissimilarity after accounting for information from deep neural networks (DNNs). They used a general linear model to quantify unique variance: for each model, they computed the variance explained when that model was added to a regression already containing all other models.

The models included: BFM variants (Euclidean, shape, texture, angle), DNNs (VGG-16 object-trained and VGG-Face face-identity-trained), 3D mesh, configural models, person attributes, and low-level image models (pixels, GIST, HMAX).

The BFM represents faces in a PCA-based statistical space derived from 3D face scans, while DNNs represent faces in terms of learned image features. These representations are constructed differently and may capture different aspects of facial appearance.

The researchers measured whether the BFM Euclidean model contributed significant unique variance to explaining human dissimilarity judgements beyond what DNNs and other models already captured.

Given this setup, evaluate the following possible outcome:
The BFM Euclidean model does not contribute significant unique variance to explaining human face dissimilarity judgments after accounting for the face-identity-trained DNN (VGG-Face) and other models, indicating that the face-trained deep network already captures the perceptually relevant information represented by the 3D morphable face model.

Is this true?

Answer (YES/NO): YES